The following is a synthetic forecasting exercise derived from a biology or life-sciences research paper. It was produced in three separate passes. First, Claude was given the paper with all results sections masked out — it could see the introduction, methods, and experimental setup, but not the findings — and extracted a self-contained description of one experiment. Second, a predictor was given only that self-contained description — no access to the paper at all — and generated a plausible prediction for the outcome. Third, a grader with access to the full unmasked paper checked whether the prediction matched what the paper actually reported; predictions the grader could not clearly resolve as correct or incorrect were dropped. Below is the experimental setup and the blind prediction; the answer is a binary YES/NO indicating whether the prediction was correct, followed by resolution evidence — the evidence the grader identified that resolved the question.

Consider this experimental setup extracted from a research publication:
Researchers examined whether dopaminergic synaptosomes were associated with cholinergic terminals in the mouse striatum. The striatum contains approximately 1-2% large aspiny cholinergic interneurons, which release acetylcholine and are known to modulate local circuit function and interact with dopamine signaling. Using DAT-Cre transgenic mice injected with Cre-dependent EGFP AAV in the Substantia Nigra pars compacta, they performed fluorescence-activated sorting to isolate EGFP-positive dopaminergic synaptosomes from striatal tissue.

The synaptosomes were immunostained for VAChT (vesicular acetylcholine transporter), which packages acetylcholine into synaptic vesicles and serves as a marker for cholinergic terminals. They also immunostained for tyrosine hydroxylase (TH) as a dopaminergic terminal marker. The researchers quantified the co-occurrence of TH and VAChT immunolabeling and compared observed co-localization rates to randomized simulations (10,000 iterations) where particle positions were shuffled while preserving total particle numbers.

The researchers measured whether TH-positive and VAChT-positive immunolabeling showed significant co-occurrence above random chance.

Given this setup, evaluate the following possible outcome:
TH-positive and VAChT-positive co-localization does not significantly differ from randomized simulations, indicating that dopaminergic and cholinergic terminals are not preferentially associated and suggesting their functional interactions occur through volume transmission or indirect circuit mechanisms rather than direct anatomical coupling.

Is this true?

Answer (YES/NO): NO